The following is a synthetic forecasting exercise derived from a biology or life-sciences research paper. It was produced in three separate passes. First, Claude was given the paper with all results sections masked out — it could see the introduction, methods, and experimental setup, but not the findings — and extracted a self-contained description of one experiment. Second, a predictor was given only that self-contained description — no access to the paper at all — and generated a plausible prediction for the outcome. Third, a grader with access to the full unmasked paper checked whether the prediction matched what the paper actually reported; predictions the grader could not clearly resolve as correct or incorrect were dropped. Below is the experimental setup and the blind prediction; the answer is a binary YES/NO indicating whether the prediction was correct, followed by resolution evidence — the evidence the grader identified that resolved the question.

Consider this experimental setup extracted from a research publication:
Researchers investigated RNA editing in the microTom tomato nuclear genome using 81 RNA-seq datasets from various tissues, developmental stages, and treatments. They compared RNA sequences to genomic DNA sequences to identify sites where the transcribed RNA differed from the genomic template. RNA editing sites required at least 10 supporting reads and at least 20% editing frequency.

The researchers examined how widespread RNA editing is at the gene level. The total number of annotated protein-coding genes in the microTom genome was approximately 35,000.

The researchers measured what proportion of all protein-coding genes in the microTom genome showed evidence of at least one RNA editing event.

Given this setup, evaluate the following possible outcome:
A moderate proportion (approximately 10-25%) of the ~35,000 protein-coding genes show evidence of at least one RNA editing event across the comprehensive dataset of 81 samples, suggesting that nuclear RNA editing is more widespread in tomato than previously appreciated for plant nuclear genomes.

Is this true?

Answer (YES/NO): YES